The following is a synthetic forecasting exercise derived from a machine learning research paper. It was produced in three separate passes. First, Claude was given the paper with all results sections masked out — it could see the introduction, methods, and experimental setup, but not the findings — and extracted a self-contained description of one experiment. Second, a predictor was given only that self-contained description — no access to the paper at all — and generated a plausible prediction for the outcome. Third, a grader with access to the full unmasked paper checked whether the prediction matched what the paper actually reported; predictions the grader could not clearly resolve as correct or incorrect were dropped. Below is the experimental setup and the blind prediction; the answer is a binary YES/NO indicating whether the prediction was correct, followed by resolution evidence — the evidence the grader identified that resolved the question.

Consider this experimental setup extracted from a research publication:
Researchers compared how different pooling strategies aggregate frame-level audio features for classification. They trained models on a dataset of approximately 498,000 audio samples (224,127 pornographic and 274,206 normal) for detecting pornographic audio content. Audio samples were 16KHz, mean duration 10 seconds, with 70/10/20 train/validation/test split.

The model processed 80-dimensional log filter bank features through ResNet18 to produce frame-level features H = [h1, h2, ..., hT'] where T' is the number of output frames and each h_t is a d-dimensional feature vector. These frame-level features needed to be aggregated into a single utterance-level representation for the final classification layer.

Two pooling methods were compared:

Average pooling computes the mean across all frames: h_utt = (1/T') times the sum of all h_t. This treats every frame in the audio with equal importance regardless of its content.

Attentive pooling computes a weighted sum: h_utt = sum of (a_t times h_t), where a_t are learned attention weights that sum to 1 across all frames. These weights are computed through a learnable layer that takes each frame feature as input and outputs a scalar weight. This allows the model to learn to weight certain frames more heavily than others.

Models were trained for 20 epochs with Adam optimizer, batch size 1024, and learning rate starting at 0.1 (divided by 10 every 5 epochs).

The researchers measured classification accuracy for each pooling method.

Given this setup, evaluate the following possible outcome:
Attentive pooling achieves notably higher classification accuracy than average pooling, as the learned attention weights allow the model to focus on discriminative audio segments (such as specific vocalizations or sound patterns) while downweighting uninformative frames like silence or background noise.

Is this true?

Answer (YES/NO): NO